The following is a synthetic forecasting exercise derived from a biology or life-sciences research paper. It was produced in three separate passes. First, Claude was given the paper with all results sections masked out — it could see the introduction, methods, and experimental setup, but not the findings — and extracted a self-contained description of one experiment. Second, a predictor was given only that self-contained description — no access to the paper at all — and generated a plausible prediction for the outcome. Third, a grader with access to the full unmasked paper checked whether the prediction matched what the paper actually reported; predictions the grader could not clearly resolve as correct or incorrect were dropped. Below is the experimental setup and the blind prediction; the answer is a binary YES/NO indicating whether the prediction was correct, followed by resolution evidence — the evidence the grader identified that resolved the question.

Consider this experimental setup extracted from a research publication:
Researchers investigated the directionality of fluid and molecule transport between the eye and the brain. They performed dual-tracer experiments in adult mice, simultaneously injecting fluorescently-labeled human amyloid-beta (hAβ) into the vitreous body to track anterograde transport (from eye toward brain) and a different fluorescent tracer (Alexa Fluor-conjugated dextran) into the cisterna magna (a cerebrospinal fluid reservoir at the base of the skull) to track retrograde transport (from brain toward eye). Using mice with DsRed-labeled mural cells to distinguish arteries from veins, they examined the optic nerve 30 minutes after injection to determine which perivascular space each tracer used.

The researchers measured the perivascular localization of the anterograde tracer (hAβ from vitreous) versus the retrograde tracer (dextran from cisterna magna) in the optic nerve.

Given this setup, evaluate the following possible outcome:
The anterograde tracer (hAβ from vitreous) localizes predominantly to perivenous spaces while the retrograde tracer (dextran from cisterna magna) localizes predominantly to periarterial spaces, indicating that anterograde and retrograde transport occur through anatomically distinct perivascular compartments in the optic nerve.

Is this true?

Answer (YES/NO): YES